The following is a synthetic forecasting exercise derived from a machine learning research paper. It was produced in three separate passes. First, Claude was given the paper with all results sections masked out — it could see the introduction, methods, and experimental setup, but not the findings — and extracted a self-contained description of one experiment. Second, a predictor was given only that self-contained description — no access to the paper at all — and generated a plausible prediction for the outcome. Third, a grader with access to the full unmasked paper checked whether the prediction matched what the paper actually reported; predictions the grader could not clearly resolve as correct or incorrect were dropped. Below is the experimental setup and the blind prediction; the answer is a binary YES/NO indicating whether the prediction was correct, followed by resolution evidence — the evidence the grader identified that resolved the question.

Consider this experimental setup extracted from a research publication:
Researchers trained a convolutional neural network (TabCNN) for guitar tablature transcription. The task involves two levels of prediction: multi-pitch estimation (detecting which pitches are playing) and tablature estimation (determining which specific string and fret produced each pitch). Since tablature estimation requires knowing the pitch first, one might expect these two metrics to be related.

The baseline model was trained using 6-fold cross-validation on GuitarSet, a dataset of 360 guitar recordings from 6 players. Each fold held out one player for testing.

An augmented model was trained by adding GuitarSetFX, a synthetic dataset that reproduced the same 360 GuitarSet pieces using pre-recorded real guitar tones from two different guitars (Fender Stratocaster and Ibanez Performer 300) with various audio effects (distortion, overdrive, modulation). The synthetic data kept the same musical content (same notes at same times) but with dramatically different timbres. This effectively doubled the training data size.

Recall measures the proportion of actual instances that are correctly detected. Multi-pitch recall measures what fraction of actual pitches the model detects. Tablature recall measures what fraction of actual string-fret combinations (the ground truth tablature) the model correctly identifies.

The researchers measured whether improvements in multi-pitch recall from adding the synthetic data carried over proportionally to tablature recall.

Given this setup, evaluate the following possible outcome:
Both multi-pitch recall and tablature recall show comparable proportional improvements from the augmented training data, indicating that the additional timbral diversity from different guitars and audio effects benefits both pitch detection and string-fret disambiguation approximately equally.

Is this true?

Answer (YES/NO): YES